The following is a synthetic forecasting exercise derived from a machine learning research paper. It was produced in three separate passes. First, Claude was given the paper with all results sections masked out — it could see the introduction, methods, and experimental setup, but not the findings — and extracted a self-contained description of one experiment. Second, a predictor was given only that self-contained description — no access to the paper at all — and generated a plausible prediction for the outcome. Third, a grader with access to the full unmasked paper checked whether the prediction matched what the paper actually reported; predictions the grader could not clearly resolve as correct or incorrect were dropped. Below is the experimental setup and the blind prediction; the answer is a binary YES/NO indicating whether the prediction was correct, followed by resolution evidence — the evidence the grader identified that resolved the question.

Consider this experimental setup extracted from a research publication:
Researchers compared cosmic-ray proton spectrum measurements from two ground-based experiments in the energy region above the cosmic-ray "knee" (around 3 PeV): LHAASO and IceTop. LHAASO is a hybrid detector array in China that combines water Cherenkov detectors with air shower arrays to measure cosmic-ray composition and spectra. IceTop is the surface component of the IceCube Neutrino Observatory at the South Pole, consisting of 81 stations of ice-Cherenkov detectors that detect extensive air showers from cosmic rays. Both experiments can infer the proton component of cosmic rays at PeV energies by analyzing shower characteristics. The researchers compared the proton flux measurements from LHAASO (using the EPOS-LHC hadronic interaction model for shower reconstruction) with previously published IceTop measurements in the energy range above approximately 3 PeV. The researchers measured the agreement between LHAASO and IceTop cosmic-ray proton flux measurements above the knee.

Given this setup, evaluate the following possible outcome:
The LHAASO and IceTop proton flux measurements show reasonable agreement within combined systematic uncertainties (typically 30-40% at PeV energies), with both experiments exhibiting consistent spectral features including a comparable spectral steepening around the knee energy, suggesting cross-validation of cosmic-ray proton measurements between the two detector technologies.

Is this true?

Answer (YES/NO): YES